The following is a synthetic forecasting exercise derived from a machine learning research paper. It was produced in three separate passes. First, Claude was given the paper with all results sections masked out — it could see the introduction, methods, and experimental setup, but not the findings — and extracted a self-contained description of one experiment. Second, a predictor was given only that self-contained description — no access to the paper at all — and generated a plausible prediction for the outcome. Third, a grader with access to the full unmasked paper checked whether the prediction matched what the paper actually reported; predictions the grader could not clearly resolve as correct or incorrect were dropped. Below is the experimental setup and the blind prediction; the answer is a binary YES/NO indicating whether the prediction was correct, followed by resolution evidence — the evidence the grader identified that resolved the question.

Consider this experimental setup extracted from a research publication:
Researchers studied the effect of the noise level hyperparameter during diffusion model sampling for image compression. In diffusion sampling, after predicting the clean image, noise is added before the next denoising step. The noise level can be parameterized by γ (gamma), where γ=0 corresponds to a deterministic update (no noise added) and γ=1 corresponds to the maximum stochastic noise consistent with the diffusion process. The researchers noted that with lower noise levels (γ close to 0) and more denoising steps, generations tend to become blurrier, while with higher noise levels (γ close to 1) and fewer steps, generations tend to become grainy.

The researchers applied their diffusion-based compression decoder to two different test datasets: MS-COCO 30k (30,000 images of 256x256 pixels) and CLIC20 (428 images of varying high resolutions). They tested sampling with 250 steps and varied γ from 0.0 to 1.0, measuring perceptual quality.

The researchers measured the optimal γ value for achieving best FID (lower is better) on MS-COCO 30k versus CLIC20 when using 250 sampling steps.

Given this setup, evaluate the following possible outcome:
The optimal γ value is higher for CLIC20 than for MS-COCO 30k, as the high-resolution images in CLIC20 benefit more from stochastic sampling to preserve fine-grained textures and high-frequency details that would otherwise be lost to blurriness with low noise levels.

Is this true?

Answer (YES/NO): YES